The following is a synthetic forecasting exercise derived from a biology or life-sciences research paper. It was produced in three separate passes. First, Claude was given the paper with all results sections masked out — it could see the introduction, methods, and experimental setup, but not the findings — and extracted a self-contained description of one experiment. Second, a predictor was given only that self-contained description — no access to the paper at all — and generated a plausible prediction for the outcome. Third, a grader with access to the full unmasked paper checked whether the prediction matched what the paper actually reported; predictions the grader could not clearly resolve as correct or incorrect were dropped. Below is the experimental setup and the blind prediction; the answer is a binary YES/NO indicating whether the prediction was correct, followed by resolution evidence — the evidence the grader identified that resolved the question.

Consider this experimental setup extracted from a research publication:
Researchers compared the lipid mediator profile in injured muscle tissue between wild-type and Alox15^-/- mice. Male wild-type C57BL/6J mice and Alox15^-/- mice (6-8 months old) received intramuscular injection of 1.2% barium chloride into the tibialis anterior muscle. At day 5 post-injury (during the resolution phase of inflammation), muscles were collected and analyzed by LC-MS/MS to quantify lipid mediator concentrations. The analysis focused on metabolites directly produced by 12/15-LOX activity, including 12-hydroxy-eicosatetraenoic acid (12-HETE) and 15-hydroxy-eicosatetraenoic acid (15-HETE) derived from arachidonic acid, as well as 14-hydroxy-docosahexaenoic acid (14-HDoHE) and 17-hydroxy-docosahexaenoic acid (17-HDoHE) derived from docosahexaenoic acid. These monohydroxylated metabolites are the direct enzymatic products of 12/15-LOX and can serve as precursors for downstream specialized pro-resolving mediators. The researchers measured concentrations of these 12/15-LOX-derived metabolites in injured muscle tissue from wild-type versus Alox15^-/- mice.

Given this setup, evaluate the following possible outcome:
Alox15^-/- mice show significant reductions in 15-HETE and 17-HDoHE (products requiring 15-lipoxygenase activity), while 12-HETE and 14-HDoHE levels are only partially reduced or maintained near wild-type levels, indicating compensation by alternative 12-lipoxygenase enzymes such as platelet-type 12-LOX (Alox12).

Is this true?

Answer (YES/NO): NO